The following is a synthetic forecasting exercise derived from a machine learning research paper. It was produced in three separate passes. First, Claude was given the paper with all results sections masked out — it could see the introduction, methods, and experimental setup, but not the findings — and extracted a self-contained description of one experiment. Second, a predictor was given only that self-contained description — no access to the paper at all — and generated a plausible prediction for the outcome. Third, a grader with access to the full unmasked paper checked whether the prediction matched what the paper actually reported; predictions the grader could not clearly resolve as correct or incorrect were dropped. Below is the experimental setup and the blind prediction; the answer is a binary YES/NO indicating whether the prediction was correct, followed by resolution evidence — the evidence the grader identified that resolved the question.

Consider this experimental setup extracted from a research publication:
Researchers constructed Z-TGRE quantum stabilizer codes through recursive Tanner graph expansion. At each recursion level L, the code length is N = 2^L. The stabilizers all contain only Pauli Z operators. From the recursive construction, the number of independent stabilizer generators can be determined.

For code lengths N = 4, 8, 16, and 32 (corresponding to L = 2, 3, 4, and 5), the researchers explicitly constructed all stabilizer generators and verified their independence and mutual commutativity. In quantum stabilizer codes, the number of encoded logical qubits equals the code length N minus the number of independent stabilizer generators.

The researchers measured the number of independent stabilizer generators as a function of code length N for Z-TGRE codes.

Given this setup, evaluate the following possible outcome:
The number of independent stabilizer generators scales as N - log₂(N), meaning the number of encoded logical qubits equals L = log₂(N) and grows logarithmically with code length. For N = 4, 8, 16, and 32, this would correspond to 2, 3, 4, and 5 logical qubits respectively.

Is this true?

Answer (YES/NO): NO